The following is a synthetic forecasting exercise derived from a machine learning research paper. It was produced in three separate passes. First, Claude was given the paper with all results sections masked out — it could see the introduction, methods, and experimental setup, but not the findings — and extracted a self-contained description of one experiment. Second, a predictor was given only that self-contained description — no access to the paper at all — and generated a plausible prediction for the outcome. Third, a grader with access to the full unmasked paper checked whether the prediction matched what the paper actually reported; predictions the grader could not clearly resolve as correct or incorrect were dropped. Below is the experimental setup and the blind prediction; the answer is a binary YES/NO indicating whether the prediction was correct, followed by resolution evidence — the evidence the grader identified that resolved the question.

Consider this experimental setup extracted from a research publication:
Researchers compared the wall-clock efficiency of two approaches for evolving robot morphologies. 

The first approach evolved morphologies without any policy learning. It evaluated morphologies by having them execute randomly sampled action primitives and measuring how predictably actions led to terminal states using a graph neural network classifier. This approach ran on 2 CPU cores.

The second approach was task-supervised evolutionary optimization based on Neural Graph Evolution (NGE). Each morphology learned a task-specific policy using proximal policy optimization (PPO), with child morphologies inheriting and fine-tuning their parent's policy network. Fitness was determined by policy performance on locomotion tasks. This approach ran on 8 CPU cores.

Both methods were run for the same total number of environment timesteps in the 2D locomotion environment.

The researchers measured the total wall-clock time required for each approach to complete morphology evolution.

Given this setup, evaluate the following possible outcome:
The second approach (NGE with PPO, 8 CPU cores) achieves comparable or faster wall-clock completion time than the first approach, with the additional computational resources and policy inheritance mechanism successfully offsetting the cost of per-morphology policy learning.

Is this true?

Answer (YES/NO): NO